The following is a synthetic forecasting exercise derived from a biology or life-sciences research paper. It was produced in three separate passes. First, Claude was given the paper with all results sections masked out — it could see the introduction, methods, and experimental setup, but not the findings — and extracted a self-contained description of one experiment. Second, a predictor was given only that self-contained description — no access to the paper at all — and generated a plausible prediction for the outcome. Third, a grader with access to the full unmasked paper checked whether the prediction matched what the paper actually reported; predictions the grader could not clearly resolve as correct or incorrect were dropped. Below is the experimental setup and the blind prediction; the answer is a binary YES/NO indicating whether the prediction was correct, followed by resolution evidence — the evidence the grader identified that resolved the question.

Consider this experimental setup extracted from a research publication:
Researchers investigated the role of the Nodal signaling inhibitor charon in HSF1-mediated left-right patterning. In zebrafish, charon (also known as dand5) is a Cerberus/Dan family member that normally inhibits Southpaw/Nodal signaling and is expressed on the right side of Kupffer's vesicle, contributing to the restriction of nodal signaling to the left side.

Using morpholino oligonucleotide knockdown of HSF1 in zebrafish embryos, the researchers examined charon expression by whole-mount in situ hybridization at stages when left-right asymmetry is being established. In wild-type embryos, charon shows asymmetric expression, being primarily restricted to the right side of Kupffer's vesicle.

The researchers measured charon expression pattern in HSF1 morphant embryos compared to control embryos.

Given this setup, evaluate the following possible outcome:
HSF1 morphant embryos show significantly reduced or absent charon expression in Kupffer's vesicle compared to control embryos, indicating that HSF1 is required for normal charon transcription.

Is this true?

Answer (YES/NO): NO